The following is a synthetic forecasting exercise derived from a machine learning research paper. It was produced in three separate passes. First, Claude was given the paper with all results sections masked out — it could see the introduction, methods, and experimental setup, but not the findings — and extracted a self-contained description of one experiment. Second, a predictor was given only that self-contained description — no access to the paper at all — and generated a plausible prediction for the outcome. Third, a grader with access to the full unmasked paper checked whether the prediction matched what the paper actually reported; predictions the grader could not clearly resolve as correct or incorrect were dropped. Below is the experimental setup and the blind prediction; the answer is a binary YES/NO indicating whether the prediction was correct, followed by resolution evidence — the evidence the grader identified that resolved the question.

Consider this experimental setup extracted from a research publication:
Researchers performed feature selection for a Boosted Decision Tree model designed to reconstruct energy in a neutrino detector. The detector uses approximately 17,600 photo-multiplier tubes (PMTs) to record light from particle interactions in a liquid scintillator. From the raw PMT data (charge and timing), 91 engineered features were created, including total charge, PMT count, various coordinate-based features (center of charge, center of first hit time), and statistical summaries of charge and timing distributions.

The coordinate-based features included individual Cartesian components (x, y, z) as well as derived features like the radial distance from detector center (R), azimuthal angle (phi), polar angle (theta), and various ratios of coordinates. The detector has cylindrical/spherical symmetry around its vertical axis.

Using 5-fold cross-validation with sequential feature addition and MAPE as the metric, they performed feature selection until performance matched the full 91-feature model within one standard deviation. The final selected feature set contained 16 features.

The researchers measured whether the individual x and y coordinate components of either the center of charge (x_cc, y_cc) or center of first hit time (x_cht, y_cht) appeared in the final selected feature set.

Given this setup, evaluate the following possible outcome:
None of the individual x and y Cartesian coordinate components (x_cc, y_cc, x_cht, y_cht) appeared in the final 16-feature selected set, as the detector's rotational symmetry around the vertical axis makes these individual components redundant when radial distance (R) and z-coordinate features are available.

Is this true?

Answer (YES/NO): YES